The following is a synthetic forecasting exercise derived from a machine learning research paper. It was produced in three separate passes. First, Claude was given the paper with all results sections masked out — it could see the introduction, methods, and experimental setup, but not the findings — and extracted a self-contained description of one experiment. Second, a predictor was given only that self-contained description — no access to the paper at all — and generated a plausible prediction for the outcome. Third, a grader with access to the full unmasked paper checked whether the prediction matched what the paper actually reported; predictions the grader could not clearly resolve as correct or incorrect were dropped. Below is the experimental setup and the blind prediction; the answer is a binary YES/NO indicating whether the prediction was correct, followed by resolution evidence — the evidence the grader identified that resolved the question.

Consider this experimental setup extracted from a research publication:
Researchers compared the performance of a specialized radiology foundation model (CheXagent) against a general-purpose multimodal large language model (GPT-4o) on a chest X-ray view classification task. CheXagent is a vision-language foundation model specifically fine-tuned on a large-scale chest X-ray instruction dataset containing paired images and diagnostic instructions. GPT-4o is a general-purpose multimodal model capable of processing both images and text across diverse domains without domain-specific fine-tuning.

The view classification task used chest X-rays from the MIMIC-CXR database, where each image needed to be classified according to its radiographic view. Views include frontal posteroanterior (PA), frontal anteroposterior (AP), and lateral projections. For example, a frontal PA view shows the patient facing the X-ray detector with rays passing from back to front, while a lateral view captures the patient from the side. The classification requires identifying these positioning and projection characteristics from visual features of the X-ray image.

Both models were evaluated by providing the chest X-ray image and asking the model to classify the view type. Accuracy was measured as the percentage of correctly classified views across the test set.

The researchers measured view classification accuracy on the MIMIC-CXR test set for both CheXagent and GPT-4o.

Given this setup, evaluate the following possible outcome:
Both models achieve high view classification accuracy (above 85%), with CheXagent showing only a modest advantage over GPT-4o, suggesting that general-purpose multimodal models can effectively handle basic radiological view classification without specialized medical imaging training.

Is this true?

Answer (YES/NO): NO